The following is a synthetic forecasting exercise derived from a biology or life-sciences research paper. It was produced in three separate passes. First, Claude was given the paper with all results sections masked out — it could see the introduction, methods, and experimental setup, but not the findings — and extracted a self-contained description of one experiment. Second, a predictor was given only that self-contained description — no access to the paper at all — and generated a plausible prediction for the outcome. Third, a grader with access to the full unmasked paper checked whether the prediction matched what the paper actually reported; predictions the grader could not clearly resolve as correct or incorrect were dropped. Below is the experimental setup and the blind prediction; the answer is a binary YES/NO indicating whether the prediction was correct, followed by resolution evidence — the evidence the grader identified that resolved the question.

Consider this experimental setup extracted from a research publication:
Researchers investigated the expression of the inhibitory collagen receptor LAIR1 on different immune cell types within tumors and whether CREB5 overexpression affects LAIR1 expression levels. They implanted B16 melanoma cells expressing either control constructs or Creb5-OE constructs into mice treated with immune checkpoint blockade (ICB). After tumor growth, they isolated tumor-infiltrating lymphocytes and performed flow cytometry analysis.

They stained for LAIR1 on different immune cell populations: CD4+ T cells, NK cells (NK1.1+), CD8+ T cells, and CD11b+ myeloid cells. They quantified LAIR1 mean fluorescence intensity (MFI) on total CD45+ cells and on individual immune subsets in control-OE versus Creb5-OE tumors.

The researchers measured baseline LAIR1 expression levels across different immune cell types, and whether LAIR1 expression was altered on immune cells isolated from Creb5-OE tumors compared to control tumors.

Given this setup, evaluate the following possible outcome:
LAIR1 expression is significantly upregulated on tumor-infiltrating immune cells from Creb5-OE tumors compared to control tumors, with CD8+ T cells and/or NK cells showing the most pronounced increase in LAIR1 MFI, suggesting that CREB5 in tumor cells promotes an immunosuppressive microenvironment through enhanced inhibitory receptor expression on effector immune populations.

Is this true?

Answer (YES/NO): NO